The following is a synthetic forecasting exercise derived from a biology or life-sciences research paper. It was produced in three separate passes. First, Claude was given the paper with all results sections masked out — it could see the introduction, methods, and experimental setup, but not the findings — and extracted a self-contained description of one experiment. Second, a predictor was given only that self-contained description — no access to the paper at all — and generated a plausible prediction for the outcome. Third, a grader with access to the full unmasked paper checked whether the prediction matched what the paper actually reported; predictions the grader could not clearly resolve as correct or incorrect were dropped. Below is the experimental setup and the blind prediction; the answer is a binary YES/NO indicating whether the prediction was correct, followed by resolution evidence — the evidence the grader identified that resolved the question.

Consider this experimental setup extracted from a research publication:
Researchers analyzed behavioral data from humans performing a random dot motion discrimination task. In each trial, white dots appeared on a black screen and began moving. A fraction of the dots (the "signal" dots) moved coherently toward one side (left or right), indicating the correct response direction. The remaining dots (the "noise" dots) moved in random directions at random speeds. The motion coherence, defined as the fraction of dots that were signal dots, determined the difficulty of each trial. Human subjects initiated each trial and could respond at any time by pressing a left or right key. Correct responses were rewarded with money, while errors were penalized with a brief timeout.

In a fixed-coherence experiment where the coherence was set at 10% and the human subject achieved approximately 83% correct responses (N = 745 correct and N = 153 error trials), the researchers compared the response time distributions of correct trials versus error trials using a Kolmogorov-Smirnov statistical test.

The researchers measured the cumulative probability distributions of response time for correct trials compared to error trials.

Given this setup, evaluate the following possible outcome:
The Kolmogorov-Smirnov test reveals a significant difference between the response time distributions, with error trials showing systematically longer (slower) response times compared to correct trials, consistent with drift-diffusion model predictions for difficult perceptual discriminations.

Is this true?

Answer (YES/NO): NO